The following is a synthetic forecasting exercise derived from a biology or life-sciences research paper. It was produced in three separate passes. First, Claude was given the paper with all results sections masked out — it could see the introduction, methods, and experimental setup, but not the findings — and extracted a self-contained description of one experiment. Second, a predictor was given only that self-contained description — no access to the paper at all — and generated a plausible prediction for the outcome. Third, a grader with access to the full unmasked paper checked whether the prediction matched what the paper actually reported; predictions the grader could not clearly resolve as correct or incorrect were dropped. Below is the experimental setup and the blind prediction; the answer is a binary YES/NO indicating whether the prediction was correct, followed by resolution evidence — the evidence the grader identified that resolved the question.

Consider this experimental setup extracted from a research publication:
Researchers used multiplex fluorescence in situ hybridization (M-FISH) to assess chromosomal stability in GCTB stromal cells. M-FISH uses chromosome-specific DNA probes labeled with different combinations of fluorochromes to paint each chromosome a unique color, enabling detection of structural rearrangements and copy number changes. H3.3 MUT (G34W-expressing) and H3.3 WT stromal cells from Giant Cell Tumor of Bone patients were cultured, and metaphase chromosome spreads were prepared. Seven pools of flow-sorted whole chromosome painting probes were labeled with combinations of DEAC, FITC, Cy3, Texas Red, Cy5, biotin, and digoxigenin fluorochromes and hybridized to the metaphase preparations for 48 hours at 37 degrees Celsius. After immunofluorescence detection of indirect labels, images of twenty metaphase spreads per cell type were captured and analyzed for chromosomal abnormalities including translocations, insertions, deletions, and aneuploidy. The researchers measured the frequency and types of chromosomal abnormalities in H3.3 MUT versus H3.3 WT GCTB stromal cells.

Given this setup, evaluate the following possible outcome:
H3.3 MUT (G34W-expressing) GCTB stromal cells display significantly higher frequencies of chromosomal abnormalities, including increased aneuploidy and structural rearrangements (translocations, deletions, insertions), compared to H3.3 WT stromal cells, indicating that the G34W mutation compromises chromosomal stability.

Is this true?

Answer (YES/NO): NO